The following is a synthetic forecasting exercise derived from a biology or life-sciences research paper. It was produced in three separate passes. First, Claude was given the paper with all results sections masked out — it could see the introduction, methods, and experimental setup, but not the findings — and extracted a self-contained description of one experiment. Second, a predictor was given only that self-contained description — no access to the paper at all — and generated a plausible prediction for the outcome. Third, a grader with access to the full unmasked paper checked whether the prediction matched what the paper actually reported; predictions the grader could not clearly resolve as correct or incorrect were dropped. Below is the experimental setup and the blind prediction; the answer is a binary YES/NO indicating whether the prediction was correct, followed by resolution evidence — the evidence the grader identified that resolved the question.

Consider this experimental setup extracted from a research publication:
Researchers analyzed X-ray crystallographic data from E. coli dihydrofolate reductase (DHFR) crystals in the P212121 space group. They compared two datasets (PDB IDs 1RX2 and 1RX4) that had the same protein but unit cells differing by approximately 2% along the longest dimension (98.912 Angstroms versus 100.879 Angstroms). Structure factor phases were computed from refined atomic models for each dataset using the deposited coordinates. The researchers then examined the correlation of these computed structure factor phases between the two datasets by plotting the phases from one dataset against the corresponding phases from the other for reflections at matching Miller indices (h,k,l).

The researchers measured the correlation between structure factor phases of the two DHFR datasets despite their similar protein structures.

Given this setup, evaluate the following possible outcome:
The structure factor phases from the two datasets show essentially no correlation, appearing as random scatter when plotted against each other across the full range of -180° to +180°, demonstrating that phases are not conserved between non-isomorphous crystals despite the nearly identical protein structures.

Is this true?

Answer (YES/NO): YES